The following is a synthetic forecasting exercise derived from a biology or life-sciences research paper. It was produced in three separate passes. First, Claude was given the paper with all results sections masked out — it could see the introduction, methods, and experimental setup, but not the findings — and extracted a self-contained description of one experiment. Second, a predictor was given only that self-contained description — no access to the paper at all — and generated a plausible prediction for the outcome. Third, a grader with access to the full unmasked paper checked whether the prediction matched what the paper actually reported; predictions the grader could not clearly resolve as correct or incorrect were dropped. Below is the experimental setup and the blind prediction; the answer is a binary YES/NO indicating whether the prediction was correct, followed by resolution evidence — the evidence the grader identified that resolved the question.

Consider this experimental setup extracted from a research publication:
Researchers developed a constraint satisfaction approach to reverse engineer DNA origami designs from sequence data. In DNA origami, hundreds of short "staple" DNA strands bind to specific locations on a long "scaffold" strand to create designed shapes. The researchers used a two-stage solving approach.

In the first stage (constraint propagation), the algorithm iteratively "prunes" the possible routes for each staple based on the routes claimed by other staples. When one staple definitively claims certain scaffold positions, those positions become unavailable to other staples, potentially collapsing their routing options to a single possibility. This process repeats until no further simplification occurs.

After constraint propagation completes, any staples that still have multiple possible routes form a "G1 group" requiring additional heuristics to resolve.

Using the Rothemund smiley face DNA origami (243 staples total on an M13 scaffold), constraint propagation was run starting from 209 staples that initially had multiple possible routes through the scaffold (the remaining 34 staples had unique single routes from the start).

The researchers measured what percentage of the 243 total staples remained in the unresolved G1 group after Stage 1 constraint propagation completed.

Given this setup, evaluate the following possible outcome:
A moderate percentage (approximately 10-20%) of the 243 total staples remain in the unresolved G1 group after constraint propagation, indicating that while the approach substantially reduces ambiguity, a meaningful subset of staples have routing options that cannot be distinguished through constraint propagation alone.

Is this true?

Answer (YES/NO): YES